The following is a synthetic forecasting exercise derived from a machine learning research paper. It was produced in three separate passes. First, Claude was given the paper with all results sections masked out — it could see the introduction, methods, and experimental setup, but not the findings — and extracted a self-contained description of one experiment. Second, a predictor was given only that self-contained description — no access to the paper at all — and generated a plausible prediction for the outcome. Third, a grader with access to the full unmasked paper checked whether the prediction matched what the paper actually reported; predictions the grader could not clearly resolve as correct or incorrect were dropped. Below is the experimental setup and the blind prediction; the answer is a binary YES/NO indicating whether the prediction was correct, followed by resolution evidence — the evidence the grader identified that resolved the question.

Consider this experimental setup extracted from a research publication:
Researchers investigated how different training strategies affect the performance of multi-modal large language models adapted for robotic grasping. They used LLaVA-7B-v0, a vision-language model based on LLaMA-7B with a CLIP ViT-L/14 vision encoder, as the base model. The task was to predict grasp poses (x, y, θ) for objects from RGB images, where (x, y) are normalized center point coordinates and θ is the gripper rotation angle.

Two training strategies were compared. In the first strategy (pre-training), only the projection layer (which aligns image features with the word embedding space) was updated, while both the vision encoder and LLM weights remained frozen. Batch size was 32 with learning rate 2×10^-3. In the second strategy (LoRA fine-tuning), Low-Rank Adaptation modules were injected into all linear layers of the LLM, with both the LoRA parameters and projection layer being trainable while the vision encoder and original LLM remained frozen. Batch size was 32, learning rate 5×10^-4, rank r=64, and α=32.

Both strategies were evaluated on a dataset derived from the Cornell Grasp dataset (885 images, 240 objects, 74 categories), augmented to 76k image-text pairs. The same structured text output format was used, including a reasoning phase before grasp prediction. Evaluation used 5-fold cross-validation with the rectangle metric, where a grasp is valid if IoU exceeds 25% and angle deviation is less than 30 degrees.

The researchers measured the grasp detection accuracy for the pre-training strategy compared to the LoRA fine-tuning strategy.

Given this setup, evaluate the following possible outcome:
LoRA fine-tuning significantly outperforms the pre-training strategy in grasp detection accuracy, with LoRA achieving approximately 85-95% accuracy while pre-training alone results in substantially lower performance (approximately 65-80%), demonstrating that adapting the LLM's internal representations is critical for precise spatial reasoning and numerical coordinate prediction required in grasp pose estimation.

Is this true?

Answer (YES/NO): NO